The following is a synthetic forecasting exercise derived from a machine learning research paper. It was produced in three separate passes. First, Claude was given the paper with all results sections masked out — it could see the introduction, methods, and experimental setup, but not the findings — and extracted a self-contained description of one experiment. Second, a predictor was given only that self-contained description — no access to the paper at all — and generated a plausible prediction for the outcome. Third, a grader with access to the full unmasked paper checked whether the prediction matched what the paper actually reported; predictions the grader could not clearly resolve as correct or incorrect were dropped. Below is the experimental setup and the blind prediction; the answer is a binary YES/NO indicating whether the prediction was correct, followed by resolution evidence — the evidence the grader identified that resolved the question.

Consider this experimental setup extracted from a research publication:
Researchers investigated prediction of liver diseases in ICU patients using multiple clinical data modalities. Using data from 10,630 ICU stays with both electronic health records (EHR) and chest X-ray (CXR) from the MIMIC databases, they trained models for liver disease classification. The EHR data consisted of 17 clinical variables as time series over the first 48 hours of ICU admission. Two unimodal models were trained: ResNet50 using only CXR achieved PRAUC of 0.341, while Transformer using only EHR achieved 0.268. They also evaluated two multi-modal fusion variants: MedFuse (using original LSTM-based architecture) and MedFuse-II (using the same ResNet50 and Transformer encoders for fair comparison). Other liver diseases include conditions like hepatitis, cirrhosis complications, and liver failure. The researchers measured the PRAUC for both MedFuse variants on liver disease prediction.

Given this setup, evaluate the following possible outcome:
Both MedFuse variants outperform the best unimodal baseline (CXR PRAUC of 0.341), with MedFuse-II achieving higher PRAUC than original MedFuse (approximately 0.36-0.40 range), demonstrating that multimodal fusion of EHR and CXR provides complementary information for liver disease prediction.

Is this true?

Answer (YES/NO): NO